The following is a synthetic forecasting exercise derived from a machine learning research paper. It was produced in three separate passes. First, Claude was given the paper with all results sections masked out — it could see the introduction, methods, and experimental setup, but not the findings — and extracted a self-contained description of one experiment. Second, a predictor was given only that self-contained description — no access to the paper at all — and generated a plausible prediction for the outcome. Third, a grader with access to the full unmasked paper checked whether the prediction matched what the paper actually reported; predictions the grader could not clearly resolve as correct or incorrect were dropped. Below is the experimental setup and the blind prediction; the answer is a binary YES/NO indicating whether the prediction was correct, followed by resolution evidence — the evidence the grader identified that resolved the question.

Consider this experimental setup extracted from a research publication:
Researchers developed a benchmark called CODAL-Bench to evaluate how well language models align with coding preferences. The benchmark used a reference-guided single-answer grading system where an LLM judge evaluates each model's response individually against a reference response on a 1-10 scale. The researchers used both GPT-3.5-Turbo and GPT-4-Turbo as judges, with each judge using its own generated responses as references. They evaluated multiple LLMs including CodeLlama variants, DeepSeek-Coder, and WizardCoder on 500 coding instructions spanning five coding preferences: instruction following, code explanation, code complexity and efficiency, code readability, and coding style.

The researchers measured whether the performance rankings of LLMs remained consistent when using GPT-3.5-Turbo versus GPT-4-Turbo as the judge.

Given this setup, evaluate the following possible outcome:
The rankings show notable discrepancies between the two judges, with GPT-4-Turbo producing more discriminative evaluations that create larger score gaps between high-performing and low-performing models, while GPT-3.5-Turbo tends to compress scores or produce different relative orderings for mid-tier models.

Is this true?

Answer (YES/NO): NO